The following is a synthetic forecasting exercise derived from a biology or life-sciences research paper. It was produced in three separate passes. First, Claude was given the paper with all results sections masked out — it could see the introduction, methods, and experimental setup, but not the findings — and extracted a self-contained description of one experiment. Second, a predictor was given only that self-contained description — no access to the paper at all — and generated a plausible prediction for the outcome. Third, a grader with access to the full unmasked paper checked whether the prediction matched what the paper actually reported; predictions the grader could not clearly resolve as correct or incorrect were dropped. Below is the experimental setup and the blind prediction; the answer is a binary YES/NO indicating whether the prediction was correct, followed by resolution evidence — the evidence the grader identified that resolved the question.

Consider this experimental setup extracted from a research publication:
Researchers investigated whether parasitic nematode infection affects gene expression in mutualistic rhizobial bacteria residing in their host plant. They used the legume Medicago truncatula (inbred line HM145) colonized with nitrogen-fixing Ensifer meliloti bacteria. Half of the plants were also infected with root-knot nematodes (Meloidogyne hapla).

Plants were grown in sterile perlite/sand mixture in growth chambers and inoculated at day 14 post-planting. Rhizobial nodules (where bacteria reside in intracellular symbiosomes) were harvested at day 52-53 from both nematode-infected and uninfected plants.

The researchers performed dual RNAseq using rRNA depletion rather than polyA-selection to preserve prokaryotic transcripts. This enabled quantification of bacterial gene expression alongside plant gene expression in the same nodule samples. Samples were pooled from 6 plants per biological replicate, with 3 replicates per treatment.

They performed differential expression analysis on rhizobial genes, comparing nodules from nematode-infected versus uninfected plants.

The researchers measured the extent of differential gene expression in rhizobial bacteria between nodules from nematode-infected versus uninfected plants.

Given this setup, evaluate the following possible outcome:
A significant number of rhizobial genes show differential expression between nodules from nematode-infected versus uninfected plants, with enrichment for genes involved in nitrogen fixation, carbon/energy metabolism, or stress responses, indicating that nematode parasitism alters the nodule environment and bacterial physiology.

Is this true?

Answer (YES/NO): NO